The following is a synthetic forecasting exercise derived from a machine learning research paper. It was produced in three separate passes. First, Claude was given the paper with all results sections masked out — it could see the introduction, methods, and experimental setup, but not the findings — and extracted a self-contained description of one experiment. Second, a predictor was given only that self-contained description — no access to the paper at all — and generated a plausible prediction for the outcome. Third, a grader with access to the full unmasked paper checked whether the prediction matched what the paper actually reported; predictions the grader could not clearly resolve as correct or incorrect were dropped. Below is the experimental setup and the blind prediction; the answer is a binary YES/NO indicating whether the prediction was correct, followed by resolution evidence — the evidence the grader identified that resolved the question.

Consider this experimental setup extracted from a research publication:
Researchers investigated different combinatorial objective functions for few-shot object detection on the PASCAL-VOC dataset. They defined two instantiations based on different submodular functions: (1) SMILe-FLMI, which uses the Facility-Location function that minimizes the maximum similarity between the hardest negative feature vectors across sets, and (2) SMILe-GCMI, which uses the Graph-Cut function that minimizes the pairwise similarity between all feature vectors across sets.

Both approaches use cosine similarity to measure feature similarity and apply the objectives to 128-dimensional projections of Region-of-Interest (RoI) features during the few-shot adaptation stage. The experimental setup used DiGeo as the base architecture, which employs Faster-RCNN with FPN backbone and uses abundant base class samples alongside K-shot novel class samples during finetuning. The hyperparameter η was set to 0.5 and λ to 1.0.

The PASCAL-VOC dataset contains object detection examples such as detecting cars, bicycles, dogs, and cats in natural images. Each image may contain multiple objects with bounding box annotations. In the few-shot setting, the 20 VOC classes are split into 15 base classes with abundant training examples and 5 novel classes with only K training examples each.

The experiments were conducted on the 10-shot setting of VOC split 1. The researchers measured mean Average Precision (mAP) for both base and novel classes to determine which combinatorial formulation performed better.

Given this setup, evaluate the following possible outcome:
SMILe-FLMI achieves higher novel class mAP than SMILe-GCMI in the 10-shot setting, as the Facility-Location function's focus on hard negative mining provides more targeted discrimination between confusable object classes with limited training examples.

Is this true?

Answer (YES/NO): YES